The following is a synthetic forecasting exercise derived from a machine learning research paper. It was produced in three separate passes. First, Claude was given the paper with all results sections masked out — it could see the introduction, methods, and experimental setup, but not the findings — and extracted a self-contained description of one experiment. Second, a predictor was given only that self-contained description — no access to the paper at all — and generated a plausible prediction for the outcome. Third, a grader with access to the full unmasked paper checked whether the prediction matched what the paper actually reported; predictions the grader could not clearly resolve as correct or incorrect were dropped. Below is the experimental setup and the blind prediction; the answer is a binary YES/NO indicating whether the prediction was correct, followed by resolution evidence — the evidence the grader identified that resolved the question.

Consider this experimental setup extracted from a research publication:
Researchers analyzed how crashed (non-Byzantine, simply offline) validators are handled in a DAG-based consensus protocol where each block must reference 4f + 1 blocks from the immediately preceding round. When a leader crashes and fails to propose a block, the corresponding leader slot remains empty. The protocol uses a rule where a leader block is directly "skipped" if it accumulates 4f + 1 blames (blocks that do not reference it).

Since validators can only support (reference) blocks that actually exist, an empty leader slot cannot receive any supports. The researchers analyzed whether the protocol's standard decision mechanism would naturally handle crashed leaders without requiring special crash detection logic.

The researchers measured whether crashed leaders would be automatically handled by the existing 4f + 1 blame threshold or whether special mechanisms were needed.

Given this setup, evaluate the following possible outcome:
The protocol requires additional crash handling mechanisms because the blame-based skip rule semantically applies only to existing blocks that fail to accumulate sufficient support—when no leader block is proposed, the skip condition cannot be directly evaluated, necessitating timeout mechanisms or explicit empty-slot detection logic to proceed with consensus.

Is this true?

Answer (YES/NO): NO